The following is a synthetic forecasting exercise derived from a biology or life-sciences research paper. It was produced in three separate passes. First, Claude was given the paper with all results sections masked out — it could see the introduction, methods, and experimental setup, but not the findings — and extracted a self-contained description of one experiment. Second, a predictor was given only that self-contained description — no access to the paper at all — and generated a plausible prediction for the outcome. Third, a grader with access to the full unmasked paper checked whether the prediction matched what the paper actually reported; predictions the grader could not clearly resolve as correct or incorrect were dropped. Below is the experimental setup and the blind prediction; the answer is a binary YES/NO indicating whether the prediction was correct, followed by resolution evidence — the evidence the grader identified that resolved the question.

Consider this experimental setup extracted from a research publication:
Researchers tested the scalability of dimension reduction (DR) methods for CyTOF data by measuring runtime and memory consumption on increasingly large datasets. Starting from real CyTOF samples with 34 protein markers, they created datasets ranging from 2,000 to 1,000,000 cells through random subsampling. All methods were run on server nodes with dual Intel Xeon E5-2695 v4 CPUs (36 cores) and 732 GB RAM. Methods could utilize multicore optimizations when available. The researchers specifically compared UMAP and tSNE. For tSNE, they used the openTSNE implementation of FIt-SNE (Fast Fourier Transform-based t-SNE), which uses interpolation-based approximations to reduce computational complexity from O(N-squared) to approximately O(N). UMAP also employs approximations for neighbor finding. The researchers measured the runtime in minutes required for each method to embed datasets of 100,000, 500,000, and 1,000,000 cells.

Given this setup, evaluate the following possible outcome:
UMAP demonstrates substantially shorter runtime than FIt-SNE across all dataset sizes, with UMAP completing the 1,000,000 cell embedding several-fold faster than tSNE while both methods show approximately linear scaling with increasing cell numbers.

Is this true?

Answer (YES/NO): NO